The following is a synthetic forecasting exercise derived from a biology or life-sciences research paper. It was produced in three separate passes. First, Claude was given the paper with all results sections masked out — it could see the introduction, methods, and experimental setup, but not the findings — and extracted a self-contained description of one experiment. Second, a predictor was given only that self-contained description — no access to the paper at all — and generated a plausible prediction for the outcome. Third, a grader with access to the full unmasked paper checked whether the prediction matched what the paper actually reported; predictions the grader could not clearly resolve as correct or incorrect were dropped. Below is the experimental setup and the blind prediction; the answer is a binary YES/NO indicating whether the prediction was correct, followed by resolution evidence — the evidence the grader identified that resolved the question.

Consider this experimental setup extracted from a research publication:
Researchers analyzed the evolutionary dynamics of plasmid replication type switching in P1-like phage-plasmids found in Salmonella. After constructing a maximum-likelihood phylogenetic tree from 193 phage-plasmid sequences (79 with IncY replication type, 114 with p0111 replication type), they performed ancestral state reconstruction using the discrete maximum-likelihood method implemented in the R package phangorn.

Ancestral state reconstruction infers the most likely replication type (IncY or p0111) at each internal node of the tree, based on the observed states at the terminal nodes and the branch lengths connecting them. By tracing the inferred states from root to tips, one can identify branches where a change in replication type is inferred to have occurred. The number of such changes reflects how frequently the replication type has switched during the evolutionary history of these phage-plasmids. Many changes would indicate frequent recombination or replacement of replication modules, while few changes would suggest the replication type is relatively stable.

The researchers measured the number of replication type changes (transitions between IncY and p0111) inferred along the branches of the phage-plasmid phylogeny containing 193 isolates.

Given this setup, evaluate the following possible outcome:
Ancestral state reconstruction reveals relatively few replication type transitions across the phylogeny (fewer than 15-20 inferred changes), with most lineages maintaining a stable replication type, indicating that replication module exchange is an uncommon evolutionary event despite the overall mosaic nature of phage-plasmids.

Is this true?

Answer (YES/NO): YES